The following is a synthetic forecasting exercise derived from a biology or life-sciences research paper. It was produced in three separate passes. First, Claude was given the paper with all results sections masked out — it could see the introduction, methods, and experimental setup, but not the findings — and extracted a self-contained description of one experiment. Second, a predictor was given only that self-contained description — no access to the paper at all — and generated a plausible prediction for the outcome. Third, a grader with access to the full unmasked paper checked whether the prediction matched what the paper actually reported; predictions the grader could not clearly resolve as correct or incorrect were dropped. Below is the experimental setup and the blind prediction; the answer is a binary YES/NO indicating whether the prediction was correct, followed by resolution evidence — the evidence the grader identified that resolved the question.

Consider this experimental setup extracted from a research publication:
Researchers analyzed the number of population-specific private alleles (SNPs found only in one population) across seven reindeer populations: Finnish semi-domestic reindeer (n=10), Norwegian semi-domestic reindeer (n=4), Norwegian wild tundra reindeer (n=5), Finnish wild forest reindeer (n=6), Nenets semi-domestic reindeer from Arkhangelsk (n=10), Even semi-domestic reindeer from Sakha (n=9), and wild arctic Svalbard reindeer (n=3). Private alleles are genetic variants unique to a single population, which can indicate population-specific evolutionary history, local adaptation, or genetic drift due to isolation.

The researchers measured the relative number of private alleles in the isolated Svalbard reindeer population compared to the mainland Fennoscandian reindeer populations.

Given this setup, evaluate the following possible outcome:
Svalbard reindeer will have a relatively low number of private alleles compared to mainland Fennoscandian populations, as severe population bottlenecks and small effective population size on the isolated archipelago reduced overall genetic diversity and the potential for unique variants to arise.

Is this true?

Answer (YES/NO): YES